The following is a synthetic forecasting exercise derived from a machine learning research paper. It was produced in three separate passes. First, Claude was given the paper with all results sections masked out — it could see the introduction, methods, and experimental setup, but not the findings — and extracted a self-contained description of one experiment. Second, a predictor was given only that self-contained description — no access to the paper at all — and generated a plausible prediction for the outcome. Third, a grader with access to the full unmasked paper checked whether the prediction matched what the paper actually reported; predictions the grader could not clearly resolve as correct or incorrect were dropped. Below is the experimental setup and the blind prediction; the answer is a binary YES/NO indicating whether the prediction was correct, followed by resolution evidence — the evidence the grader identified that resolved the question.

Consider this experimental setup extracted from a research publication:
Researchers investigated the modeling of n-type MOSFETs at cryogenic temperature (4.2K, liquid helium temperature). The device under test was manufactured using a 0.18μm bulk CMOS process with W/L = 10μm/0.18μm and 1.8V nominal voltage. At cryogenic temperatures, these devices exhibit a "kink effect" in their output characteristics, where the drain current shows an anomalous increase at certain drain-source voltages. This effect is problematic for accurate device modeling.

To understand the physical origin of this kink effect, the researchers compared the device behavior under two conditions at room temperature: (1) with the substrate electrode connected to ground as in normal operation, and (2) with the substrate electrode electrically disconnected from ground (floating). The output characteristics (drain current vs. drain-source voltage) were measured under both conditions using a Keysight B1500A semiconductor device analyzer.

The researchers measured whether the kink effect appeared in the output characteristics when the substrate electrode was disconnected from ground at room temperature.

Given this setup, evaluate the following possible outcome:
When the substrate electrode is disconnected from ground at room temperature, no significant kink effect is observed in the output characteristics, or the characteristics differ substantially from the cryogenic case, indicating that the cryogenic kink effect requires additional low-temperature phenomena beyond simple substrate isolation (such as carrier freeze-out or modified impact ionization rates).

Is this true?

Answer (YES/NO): NO